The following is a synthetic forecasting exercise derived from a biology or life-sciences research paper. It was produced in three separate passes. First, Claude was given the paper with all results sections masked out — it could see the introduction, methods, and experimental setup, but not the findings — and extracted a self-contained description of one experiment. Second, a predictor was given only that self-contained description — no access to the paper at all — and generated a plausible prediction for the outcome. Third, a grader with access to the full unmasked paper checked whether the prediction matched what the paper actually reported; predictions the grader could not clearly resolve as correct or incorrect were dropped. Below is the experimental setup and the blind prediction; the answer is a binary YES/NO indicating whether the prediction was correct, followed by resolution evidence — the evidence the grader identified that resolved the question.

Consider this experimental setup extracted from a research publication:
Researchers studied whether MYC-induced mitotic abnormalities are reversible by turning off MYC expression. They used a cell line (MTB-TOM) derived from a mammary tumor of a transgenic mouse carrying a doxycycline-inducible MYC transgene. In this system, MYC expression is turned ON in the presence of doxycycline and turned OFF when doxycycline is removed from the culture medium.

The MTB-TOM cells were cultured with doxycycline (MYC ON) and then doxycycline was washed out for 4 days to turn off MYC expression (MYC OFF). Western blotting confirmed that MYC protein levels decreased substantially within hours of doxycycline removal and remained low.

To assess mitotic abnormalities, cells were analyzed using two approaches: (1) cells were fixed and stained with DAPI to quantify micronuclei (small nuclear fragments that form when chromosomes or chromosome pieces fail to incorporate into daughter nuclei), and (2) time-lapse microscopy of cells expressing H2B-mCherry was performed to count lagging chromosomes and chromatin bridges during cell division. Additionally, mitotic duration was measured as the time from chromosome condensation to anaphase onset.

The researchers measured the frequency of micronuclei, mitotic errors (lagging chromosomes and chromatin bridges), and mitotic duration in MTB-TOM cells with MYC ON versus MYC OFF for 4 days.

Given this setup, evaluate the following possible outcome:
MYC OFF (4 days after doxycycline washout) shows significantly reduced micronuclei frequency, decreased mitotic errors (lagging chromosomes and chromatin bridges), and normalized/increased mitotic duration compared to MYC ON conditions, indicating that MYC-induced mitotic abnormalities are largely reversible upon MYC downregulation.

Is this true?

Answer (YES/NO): NO